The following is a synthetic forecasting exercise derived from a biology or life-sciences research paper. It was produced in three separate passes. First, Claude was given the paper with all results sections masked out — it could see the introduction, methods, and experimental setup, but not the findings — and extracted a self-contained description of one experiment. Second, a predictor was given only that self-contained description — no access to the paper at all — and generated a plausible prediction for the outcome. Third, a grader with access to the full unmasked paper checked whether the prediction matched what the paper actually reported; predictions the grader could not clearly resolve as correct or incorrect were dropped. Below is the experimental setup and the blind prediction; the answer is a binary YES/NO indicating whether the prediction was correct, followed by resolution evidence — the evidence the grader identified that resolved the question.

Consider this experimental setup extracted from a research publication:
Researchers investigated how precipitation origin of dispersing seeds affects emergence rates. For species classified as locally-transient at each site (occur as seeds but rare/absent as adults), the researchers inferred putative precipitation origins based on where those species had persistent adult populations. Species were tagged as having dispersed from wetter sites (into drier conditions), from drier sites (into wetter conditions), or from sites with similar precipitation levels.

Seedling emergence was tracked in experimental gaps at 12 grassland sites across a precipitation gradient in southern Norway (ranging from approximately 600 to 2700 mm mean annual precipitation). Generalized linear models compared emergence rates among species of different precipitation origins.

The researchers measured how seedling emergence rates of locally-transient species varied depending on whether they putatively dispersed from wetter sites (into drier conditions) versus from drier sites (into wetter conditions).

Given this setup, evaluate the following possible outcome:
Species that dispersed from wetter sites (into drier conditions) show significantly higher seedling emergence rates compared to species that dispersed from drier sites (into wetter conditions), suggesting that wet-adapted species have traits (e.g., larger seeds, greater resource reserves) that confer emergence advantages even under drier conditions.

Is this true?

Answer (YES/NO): NO